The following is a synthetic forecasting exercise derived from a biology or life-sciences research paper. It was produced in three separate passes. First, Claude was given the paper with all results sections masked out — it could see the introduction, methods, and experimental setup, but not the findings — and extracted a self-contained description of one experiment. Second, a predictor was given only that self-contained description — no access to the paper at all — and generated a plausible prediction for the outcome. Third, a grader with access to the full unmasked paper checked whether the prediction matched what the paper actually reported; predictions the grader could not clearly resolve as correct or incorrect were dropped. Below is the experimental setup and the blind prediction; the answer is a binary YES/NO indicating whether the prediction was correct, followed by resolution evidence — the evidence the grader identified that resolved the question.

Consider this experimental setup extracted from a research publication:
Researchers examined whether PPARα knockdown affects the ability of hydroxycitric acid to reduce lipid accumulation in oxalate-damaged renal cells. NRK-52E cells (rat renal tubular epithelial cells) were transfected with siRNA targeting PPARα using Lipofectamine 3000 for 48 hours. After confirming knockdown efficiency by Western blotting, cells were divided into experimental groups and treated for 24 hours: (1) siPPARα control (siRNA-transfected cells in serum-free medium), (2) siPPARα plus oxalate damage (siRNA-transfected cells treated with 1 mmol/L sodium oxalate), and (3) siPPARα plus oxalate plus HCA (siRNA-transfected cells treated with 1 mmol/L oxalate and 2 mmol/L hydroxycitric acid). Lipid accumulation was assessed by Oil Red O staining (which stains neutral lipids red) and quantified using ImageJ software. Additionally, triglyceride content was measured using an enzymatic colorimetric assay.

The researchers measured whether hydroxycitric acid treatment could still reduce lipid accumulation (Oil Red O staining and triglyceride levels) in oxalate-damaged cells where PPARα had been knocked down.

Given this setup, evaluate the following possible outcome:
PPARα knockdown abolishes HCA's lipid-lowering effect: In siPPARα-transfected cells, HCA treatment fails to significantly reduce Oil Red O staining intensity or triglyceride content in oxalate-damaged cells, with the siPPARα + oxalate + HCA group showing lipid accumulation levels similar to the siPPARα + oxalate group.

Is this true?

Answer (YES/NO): YES